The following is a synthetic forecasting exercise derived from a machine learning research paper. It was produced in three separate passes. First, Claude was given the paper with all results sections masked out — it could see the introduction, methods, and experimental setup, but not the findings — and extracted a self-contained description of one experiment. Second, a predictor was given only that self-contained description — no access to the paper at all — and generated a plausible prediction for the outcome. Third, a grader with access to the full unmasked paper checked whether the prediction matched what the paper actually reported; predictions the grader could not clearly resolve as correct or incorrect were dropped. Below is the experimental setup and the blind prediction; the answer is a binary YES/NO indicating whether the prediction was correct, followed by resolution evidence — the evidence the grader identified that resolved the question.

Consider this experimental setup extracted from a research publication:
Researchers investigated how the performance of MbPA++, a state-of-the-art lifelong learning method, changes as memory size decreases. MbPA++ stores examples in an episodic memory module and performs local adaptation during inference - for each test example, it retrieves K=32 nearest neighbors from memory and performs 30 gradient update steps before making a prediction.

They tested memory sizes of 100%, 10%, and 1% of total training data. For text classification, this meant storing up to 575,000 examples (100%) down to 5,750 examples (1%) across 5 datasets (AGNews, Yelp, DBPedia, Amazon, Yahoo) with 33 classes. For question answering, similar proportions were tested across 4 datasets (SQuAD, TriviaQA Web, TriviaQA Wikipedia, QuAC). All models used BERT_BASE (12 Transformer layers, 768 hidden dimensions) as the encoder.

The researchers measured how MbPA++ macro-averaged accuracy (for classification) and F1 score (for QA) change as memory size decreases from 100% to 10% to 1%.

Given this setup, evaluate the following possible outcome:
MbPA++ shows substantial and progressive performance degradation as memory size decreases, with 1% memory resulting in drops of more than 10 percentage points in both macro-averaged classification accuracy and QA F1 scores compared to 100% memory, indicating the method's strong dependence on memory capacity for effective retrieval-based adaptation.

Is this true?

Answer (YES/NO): NO